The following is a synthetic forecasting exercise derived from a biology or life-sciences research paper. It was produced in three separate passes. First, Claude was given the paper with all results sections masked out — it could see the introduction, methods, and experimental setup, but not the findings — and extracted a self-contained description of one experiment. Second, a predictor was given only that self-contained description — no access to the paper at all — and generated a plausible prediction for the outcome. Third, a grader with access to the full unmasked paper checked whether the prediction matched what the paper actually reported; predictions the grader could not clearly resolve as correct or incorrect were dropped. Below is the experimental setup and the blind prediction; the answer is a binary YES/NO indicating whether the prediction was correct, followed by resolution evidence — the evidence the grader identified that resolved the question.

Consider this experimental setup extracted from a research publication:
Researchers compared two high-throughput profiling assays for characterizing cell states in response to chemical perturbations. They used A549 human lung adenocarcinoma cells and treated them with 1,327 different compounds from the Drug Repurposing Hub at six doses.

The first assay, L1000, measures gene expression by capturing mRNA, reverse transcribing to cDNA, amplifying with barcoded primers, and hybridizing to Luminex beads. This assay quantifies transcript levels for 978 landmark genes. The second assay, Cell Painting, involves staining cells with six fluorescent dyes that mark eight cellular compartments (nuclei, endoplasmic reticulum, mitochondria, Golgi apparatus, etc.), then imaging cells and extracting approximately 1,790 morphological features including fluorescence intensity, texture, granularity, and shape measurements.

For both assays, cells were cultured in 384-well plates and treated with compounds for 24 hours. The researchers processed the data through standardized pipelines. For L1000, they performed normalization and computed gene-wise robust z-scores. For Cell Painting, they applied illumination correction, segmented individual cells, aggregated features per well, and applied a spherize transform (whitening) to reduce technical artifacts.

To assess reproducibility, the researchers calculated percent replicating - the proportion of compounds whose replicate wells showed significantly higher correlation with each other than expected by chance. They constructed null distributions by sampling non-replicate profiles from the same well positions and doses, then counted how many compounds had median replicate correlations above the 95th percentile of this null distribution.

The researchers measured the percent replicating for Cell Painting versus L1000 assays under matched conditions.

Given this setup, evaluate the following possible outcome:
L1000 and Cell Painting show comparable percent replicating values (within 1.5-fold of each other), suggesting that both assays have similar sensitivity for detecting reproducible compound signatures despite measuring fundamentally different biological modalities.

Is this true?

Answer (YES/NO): NO